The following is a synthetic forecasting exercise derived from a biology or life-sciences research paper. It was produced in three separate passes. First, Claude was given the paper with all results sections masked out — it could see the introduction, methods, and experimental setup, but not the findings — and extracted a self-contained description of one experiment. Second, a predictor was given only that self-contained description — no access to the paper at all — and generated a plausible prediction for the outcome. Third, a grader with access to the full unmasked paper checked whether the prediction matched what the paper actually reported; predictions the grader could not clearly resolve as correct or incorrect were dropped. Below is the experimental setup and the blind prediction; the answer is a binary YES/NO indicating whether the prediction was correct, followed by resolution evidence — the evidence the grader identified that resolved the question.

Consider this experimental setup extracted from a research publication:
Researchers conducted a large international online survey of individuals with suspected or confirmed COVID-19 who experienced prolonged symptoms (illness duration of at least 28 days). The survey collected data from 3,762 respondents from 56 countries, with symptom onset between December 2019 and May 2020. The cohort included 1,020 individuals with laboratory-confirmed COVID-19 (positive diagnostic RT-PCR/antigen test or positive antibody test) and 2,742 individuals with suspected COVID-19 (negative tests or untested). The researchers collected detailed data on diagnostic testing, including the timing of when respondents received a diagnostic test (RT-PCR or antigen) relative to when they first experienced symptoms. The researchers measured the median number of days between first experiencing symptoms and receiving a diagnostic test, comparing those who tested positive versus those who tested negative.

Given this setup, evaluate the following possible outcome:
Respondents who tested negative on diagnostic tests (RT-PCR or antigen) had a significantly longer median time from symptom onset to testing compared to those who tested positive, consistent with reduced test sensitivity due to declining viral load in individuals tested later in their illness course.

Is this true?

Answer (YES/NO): YES